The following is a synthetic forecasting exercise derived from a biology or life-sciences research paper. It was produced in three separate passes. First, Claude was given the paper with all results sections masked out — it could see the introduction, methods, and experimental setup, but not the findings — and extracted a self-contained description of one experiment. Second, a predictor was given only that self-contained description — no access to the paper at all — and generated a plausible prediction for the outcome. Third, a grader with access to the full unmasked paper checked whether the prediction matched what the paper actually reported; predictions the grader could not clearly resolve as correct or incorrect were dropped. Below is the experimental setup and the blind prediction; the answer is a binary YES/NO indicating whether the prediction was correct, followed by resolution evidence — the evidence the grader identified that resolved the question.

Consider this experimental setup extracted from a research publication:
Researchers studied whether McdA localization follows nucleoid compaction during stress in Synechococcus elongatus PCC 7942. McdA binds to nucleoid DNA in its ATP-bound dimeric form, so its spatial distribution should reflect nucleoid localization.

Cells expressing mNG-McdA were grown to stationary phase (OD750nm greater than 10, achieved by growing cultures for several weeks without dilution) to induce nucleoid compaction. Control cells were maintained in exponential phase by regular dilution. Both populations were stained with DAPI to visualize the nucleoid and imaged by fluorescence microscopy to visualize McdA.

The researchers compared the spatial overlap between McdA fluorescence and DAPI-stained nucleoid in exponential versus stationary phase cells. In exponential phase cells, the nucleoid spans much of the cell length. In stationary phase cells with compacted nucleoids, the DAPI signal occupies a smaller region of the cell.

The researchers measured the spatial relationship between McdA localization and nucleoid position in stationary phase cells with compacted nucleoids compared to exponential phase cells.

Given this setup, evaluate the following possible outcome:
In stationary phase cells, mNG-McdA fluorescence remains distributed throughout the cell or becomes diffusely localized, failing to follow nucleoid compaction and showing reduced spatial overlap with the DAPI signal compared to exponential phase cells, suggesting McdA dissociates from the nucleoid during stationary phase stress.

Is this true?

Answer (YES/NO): YES